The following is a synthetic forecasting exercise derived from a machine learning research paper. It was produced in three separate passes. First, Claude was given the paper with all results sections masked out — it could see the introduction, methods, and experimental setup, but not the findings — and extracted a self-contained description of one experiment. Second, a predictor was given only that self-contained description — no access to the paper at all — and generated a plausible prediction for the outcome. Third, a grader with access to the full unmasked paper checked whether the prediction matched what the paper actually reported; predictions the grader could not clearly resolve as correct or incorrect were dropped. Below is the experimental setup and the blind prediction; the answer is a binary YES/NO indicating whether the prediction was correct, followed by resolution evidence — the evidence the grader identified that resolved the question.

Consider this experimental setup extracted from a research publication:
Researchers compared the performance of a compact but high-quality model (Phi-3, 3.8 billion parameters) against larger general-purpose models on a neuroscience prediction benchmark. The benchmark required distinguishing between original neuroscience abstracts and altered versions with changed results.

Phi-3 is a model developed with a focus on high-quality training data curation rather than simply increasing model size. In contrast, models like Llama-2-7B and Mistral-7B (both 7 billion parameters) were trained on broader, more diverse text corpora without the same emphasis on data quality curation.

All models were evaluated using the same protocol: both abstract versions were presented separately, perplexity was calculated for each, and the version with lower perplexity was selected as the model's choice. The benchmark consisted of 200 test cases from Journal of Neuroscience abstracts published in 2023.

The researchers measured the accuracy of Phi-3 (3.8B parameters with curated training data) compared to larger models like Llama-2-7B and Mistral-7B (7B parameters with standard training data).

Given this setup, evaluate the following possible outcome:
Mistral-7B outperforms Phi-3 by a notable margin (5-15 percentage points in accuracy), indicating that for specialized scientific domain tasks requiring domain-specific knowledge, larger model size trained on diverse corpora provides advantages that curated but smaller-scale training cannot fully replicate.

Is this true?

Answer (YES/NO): NO